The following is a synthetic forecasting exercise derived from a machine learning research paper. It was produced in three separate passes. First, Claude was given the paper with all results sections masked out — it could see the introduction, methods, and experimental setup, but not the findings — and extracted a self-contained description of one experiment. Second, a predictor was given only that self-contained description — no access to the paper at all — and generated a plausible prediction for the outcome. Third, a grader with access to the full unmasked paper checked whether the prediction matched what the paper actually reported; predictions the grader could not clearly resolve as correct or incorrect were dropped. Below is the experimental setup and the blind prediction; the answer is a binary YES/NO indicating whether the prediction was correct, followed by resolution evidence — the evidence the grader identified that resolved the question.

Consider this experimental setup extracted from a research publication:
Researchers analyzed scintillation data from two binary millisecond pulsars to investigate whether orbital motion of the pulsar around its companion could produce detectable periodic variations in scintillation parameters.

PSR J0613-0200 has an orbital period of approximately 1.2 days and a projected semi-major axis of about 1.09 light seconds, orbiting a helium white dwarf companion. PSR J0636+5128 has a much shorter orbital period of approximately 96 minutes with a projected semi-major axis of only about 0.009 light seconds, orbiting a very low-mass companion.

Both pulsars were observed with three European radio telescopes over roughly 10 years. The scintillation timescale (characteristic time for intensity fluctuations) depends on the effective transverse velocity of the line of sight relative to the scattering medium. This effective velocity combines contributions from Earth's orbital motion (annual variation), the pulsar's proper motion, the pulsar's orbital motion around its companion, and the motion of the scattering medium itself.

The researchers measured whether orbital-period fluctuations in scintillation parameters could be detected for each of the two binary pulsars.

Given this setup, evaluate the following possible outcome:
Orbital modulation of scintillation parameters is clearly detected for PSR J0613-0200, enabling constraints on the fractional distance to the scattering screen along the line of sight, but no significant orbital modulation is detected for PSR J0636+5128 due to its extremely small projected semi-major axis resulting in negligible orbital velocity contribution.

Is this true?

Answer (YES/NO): YES